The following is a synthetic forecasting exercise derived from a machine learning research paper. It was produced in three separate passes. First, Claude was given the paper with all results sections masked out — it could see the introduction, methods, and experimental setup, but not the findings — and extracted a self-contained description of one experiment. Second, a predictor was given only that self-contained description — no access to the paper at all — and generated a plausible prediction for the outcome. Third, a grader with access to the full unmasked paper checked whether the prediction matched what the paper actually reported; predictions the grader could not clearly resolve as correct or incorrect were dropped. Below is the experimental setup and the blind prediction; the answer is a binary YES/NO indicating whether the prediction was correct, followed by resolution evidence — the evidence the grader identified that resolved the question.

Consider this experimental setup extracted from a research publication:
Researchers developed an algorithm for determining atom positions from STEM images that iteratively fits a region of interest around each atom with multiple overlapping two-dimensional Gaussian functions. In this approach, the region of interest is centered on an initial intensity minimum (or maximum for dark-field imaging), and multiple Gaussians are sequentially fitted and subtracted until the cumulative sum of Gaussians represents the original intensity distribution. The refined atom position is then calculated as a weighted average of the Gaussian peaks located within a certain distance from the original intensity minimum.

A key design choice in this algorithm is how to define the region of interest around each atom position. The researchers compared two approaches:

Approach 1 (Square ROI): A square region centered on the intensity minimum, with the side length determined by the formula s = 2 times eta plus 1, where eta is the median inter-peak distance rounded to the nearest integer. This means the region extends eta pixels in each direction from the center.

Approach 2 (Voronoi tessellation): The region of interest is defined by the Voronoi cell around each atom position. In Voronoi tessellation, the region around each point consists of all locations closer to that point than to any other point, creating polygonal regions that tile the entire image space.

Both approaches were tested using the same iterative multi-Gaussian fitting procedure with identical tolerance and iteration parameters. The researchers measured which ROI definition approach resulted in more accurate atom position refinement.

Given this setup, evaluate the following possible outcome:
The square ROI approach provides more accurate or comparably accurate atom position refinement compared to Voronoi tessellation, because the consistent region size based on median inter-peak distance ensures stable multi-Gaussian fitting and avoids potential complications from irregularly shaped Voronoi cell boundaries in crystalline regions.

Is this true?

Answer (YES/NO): YES